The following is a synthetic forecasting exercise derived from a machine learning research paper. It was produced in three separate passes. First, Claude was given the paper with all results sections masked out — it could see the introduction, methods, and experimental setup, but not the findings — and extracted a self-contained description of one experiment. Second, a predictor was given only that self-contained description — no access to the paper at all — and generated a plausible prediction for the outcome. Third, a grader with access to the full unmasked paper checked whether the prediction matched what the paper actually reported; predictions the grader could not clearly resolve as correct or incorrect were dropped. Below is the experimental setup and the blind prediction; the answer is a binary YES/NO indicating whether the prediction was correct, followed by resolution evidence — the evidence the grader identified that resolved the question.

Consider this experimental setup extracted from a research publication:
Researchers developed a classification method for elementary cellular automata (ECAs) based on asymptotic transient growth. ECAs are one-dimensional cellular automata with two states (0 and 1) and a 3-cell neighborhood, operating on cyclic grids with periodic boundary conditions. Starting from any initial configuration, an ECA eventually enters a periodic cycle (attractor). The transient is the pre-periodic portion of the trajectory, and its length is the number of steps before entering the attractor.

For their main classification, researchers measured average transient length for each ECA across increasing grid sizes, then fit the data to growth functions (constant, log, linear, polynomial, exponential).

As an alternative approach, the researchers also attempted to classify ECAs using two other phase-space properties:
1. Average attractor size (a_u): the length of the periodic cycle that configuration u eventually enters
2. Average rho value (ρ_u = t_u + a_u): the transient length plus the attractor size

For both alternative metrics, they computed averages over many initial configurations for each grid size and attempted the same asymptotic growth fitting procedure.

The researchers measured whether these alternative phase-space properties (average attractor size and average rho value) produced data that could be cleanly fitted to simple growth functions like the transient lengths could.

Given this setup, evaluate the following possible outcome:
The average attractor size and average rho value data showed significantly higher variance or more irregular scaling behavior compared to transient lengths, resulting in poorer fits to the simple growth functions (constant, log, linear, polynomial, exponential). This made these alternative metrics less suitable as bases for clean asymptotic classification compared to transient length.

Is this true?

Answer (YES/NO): YES